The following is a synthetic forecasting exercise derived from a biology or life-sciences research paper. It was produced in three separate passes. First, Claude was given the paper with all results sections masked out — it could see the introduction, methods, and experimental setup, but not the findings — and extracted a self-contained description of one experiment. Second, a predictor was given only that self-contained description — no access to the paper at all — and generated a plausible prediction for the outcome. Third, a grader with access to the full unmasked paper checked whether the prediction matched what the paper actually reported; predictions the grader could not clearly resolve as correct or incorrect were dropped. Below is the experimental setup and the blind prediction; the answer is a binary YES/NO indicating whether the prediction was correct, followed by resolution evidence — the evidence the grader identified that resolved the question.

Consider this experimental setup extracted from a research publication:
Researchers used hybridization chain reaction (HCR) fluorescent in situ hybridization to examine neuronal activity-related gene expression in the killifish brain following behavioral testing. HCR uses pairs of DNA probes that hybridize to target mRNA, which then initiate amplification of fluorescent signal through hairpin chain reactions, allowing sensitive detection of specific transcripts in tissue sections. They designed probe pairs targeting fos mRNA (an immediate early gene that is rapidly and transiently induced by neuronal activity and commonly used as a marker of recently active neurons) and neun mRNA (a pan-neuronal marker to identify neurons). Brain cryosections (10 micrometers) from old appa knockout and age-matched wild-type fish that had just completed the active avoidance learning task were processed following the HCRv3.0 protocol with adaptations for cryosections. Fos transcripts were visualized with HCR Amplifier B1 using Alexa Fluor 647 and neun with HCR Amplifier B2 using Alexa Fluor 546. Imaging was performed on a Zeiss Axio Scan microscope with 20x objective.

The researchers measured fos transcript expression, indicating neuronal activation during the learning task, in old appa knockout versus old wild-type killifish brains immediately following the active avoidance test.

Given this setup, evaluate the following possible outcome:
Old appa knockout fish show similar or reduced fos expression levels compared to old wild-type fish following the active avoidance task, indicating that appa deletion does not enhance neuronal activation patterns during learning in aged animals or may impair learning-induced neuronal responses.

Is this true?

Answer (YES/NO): NO